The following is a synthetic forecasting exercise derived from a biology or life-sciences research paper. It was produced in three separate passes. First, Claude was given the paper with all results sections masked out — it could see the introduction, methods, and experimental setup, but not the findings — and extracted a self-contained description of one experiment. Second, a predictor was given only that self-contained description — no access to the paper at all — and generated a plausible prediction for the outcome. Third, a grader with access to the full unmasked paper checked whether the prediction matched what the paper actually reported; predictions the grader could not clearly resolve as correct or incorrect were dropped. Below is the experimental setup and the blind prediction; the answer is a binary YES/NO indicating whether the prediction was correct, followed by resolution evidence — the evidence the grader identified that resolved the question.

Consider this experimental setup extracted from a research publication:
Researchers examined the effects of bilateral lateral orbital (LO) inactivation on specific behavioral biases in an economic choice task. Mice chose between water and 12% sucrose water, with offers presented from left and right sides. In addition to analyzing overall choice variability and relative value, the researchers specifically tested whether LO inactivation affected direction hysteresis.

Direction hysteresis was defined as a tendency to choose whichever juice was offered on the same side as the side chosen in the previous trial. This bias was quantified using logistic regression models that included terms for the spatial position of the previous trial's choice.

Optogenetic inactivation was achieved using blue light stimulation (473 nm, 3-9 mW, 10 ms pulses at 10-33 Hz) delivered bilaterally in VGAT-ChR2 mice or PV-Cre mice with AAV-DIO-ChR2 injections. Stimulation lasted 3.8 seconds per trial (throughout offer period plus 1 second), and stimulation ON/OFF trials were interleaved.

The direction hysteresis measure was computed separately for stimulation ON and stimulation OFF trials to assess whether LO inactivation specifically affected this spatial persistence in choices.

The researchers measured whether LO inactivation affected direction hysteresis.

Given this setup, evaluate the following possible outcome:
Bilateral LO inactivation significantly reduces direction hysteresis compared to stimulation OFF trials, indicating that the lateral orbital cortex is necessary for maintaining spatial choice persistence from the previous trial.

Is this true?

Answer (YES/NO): NO